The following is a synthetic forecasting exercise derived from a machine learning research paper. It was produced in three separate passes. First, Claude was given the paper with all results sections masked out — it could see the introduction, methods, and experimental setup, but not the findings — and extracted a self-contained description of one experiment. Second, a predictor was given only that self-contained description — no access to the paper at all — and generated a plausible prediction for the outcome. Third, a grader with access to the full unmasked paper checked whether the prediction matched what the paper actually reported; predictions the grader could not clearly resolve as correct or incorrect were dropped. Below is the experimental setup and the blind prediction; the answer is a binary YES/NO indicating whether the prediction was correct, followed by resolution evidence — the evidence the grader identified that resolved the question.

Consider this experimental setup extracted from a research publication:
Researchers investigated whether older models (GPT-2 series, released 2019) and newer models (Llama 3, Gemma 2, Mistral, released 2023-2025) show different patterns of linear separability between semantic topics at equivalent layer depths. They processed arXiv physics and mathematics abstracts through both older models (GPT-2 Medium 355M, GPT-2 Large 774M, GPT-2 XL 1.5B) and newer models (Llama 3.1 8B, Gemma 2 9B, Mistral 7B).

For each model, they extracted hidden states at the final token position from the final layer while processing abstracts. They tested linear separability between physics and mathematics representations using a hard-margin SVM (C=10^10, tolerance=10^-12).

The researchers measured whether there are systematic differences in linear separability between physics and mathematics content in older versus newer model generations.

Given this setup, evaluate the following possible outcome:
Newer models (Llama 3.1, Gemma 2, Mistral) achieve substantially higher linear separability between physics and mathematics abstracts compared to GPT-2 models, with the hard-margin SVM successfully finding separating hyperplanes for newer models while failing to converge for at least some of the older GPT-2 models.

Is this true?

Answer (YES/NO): YES